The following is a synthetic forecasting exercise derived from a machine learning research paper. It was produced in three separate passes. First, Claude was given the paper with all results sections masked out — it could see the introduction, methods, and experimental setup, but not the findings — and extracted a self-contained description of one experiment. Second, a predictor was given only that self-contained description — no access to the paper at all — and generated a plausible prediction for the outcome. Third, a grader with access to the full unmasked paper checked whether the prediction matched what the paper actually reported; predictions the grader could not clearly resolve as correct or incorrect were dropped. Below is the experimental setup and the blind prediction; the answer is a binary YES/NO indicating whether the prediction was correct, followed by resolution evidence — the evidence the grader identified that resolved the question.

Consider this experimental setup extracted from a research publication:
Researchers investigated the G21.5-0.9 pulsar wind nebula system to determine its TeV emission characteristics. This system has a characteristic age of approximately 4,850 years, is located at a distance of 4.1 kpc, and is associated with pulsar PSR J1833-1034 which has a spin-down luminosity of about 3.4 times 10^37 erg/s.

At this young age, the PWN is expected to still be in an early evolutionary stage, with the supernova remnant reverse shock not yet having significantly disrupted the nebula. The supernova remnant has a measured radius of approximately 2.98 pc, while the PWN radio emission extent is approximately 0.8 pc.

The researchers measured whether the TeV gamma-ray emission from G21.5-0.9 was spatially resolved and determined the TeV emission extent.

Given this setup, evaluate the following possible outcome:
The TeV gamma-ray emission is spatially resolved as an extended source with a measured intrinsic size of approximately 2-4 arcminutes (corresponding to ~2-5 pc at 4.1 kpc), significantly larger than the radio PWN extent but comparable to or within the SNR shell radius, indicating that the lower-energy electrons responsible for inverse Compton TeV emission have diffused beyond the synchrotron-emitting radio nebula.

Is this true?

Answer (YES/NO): NO